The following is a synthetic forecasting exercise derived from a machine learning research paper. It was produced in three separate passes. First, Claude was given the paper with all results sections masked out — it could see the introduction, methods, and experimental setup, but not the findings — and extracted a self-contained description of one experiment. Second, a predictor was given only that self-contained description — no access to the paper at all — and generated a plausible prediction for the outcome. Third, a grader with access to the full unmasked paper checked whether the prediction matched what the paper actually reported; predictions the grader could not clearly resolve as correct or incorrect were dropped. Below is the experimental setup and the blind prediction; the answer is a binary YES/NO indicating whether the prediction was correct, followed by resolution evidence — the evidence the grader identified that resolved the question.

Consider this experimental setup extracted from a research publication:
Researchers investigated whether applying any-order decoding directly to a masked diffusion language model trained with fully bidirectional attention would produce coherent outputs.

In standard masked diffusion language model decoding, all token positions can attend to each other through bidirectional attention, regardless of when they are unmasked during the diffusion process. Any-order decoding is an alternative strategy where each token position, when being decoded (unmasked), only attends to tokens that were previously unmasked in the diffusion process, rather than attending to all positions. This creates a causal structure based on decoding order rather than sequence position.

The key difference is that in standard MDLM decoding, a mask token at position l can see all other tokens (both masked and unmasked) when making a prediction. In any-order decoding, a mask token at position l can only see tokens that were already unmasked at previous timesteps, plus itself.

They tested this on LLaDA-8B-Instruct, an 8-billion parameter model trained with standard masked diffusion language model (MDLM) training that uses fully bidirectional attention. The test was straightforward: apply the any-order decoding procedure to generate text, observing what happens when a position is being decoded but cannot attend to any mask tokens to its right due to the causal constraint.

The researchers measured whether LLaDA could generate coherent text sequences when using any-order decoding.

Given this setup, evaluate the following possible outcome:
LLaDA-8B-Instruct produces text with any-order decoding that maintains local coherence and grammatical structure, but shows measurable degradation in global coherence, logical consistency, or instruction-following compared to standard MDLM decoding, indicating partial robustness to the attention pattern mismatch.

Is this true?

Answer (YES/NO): NO